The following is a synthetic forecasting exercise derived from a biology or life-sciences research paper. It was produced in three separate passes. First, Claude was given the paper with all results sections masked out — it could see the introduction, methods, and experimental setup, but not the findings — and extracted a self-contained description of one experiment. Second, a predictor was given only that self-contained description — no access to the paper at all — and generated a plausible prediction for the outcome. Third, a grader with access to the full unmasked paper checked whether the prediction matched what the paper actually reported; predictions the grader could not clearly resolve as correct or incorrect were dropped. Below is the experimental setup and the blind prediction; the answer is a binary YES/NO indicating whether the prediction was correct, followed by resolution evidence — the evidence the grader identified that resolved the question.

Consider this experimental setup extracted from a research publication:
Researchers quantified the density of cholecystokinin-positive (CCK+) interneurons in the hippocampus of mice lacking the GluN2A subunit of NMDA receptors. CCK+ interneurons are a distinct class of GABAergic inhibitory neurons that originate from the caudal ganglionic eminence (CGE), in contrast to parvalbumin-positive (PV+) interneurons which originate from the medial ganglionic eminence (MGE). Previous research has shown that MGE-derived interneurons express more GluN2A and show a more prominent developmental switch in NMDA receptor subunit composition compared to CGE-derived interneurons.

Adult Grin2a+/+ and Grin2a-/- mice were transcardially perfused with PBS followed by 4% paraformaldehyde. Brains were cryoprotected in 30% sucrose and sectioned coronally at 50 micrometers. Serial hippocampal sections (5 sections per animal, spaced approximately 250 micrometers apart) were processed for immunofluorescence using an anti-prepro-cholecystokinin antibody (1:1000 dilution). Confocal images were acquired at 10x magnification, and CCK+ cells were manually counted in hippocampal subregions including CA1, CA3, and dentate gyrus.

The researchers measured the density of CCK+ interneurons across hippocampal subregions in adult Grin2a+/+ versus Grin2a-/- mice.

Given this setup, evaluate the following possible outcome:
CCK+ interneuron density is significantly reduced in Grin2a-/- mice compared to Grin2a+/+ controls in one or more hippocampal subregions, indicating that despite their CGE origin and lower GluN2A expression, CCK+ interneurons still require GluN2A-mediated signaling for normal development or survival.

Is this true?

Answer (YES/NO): YES